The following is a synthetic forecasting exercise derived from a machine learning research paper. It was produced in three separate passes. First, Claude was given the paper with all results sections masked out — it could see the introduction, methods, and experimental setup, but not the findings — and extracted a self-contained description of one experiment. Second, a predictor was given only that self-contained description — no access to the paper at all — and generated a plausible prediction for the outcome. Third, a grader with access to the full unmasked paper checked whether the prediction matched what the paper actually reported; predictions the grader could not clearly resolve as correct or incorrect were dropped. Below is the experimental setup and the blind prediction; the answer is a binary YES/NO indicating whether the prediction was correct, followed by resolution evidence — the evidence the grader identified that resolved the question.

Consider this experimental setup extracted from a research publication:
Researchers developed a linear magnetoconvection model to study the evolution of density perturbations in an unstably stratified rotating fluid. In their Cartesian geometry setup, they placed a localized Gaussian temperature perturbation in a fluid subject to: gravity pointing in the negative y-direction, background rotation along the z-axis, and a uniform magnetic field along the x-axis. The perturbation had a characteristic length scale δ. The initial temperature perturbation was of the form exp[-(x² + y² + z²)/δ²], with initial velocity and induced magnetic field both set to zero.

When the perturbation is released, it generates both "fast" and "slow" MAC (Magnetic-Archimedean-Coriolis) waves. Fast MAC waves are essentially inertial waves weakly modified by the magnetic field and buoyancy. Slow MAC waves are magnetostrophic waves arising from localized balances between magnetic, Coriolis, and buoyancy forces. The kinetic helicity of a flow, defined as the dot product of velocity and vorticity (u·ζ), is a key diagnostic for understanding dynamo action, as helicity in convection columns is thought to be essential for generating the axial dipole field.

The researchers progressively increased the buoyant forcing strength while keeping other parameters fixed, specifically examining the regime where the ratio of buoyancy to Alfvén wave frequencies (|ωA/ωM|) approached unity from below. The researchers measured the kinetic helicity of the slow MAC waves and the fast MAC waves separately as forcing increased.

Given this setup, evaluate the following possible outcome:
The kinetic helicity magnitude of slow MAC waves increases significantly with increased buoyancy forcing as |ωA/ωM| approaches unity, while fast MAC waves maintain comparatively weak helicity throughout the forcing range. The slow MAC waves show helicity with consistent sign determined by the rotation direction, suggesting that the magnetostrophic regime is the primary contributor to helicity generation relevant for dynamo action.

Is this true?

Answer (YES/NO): NO